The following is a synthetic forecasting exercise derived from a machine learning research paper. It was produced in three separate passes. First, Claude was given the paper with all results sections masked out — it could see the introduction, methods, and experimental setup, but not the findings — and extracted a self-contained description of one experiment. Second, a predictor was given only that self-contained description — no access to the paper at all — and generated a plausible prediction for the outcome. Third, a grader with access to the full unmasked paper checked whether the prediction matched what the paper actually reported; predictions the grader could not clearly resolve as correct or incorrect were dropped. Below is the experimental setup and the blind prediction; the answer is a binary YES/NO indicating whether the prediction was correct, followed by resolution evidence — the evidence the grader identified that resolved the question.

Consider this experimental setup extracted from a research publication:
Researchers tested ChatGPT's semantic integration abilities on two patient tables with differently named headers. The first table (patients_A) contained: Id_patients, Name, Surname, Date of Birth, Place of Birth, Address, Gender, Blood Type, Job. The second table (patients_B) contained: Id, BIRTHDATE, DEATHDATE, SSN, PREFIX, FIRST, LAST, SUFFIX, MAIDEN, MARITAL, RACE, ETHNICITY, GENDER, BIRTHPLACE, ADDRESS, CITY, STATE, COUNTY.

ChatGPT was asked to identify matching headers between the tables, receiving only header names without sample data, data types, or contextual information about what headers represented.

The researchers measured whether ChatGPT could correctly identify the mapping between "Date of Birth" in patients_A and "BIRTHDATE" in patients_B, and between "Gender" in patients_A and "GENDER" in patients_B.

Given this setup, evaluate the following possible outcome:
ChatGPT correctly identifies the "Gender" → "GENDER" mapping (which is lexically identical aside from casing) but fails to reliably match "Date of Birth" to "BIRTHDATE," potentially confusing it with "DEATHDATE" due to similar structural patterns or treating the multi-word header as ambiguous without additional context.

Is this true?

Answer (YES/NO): NO